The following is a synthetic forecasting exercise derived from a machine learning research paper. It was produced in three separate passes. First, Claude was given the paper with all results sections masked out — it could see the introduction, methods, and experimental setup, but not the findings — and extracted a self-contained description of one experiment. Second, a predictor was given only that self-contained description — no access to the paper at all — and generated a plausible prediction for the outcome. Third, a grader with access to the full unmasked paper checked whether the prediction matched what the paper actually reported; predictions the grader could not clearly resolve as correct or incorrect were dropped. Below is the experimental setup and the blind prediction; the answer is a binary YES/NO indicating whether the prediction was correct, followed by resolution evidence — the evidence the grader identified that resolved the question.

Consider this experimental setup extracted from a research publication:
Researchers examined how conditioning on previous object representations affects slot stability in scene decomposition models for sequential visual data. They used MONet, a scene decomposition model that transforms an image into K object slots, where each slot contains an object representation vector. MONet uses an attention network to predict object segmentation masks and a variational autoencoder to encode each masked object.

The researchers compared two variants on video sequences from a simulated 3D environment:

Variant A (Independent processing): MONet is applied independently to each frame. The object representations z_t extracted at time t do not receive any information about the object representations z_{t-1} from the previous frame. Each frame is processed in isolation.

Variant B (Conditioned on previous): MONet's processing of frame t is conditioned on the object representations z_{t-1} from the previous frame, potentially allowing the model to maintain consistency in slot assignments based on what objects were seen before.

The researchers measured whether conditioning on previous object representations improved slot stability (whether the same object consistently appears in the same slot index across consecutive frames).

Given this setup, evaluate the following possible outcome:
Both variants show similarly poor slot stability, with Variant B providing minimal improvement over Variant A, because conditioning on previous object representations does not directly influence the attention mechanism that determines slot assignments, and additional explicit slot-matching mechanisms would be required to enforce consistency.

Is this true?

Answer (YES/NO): YES